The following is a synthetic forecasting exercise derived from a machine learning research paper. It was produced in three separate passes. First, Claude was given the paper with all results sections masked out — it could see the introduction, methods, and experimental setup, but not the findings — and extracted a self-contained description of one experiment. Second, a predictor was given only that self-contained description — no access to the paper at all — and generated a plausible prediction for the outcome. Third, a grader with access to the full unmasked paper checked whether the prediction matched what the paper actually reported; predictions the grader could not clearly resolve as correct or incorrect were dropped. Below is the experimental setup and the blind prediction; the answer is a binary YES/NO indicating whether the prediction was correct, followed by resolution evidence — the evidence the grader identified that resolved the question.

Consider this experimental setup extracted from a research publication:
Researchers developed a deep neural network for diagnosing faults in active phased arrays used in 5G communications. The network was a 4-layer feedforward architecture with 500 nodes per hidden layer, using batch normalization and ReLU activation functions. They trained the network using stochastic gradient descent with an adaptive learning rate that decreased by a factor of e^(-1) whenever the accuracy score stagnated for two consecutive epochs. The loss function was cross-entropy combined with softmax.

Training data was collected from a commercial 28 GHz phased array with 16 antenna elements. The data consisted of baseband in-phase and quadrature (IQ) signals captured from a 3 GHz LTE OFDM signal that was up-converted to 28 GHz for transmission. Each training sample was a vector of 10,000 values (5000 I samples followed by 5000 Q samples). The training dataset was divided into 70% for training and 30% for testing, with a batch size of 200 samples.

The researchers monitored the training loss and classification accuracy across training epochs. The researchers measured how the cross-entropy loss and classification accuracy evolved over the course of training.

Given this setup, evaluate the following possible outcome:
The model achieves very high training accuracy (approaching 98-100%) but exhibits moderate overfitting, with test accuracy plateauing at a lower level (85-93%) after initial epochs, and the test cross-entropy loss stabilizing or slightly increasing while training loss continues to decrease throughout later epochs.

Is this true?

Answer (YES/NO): NO